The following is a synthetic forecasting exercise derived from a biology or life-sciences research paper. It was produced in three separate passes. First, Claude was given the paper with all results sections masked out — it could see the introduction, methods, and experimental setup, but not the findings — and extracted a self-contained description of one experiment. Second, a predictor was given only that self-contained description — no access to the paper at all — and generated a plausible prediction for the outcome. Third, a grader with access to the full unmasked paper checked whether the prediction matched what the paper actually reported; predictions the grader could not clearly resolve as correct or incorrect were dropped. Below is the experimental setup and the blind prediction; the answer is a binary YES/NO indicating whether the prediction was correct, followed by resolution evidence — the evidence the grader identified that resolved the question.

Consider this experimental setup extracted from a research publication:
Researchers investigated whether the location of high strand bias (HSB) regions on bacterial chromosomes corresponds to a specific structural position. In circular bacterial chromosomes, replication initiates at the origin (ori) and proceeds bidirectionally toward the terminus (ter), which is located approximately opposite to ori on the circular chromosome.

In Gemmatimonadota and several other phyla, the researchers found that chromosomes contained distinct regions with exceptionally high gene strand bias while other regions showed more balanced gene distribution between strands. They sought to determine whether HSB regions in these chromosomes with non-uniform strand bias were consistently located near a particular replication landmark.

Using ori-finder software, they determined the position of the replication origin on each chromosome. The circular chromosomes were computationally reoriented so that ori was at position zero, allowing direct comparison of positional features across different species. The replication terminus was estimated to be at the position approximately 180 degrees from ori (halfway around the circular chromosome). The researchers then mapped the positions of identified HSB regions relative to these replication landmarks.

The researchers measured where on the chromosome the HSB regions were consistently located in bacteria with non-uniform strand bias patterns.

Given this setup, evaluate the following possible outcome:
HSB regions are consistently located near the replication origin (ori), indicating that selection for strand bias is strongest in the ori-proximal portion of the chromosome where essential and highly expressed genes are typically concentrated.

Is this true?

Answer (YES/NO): NO